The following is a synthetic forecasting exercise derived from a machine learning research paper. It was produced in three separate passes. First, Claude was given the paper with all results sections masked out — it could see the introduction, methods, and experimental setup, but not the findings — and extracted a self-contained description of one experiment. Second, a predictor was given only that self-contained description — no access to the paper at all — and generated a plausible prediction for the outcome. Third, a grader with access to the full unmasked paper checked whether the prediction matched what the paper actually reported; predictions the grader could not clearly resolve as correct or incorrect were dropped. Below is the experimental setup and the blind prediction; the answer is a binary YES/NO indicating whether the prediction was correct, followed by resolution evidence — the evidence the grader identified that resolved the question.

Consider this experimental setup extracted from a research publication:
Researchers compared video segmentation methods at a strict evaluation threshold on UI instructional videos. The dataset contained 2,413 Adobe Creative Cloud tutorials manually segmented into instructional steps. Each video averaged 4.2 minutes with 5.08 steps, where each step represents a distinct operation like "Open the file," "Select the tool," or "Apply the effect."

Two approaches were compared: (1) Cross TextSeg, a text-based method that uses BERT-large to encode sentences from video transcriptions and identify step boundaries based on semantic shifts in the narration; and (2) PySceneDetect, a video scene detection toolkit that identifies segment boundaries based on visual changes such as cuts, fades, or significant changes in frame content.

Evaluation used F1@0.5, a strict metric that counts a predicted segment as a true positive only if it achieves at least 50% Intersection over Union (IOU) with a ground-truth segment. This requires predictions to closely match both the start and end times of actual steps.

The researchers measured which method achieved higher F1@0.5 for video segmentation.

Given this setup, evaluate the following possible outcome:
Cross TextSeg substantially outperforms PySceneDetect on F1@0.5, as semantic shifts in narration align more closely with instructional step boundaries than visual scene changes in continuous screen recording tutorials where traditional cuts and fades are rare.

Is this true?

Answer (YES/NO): NO